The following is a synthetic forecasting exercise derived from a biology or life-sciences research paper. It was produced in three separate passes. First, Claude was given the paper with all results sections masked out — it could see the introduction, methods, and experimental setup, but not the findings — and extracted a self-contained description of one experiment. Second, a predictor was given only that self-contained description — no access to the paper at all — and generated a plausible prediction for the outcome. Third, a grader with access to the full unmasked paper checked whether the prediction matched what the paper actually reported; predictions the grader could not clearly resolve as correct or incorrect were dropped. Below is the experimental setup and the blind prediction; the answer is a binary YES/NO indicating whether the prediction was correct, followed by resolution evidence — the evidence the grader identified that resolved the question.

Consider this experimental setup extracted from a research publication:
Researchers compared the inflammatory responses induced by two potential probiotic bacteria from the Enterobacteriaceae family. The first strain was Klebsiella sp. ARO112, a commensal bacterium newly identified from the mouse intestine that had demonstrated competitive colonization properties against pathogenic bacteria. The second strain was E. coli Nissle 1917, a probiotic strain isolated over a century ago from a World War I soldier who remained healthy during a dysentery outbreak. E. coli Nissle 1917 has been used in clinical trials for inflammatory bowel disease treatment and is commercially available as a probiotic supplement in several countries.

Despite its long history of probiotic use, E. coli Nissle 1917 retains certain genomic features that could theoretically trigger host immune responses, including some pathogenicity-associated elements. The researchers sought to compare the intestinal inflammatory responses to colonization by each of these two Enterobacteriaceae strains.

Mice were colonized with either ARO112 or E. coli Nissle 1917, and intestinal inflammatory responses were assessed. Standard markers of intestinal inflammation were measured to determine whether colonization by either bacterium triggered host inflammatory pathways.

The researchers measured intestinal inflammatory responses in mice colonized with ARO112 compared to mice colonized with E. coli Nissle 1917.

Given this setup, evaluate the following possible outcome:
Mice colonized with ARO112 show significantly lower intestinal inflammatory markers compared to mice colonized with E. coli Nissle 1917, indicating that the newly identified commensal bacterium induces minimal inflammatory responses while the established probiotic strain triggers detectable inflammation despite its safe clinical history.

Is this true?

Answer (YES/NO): YES